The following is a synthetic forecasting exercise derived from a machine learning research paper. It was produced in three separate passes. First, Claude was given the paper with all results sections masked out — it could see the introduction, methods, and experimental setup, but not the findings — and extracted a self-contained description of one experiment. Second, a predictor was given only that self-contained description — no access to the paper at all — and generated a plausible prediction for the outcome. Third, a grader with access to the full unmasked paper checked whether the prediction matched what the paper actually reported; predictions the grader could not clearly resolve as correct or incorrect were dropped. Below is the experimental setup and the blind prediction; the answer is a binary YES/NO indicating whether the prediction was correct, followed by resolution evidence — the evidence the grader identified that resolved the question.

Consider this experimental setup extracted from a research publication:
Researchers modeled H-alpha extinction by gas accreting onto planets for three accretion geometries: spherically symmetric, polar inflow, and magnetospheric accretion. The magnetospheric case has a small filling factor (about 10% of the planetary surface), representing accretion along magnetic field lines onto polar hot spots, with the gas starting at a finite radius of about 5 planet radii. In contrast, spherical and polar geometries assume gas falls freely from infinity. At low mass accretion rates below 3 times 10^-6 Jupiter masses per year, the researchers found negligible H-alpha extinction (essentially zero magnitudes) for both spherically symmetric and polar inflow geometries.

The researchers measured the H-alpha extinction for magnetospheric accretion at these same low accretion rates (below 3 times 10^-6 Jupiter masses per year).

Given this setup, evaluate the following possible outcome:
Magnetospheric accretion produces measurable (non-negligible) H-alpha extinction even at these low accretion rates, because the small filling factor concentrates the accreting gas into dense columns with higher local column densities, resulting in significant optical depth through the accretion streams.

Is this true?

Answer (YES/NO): YES